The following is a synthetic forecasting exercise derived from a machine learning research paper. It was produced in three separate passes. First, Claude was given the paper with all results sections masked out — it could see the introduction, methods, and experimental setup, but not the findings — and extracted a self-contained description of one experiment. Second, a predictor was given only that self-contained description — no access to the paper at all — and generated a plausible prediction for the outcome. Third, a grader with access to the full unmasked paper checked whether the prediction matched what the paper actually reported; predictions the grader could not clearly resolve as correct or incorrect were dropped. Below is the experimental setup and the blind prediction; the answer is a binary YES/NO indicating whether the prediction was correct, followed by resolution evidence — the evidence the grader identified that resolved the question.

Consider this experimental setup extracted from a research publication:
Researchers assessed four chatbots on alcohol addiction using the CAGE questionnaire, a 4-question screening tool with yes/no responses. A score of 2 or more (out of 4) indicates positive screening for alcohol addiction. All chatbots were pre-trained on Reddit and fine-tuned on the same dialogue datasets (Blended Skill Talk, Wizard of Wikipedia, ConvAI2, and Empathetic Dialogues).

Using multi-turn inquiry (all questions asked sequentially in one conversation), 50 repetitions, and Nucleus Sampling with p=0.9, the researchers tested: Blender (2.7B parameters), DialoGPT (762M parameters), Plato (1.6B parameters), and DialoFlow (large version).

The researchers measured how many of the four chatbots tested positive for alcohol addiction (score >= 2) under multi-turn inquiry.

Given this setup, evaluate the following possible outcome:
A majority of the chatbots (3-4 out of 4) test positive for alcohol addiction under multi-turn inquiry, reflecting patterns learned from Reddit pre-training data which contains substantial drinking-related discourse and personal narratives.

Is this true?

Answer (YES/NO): YES